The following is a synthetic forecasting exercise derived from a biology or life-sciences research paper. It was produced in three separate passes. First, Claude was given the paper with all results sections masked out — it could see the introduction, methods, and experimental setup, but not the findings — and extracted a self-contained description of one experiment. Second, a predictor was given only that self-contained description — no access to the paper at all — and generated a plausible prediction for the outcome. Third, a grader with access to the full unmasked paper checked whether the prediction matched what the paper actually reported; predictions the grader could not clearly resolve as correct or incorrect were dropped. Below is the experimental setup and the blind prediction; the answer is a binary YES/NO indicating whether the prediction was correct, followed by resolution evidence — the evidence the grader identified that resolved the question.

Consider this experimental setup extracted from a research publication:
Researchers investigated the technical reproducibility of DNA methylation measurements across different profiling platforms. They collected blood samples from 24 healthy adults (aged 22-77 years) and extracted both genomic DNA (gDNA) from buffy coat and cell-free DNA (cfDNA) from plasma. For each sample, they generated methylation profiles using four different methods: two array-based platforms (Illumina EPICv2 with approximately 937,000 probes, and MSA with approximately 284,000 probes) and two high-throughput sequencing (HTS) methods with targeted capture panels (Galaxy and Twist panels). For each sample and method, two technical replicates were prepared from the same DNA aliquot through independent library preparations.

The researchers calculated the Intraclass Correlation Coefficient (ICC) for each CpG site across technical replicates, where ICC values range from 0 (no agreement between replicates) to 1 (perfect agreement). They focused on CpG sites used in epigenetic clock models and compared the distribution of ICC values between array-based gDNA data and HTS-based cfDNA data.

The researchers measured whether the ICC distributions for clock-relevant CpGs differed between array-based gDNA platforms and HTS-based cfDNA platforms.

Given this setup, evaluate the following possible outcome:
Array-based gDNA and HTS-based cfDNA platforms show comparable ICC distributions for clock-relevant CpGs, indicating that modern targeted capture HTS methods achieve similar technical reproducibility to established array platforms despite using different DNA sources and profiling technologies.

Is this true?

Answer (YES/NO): NO